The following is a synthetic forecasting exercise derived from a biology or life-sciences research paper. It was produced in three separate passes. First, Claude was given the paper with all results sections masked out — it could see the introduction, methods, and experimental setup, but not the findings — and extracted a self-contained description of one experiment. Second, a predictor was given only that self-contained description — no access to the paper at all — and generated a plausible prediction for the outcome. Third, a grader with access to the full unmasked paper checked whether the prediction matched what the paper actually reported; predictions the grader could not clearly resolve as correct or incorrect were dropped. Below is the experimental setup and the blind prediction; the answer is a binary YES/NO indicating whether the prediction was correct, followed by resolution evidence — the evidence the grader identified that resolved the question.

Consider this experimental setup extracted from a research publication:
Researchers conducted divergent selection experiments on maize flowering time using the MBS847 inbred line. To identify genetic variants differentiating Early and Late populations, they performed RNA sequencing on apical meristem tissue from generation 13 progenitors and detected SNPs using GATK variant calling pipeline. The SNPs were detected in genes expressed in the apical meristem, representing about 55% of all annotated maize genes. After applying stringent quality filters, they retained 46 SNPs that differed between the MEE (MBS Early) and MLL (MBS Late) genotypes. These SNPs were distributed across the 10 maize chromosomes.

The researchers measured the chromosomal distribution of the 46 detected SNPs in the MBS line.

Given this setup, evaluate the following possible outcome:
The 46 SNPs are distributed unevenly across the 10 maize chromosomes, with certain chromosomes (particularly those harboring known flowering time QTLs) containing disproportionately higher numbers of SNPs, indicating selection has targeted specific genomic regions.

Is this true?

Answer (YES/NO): NO